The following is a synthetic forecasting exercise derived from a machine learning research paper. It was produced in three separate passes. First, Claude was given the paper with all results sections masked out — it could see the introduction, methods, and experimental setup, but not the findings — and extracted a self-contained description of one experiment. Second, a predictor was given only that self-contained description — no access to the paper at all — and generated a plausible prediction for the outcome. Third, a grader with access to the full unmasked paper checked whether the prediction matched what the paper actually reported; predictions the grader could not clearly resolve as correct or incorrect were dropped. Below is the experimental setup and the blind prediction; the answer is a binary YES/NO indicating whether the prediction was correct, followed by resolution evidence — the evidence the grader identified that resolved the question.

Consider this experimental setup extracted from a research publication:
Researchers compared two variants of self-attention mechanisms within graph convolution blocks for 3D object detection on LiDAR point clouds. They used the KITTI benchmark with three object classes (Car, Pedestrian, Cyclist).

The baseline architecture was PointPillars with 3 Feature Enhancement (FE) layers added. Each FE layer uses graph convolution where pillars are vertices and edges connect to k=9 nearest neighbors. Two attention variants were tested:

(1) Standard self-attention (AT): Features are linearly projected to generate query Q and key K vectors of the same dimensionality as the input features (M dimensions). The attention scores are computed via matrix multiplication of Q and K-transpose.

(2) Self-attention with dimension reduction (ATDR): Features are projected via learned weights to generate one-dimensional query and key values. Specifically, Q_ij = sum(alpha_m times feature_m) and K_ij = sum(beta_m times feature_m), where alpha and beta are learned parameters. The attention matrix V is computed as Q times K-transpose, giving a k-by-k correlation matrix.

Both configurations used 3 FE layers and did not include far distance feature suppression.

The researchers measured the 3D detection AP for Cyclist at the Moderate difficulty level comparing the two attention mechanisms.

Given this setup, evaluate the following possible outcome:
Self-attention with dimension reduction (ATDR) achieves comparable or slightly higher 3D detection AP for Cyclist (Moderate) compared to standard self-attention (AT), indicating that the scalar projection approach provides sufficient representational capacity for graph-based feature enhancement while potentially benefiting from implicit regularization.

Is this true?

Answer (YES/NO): NO